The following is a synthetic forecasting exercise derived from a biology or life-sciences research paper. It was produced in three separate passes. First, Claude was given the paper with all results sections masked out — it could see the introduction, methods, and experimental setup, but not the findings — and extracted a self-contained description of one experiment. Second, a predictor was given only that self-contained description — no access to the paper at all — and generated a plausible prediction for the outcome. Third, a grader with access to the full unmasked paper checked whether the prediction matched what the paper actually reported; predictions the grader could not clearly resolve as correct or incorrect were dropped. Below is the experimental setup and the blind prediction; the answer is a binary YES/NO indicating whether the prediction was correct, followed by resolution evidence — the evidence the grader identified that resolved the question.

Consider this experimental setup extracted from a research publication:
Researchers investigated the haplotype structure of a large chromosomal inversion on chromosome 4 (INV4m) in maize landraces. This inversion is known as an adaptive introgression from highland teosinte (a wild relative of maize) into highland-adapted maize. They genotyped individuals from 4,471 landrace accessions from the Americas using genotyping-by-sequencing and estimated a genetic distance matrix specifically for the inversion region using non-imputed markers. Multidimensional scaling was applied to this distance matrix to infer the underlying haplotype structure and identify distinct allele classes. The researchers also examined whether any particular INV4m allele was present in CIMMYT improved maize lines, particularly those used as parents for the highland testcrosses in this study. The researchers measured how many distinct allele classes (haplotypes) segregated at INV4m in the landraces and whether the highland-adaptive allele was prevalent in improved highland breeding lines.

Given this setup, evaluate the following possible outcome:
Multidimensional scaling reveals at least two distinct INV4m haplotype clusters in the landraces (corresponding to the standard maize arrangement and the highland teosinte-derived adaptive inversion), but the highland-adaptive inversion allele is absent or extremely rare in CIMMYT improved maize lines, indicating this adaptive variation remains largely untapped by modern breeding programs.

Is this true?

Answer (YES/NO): NO